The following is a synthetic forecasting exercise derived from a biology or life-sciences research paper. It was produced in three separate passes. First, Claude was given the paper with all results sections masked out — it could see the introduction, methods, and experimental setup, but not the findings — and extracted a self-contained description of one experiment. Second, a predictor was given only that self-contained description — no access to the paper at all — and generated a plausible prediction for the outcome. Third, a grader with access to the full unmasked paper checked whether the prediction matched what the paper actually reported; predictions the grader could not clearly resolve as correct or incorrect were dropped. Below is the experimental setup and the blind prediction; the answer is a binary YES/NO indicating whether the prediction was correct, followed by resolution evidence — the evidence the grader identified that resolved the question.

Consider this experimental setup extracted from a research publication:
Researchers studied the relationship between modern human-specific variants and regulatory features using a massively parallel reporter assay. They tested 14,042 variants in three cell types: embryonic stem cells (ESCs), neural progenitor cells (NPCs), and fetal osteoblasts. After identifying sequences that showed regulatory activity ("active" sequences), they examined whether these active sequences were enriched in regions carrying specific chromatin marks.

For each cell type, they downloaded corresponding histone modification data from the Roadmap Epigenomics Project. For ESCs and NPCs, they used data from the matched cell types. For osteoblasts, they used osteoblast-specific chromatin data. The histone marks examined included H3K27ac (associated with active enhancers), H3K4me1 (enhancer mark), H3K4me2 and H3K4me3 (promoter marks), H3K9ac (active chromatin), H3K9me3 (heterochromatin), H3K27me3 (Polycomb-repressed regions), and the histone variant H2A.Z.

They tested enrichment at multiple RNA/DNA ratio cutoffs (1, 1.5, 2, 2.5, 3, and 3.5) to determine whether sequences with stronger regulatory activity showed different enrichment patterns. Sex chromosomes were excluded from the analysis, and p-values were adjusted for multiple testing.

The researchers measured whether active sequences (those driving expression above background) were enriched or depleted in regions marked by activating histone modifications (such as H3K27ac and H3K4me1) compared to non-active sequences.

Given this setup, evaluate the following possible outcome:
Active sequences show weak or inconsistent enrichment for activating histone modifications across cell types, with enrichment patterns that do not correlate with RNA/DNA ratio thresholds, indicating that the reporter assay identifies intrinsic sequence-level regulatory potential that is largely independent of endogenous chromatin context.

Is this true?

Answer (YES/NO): NO